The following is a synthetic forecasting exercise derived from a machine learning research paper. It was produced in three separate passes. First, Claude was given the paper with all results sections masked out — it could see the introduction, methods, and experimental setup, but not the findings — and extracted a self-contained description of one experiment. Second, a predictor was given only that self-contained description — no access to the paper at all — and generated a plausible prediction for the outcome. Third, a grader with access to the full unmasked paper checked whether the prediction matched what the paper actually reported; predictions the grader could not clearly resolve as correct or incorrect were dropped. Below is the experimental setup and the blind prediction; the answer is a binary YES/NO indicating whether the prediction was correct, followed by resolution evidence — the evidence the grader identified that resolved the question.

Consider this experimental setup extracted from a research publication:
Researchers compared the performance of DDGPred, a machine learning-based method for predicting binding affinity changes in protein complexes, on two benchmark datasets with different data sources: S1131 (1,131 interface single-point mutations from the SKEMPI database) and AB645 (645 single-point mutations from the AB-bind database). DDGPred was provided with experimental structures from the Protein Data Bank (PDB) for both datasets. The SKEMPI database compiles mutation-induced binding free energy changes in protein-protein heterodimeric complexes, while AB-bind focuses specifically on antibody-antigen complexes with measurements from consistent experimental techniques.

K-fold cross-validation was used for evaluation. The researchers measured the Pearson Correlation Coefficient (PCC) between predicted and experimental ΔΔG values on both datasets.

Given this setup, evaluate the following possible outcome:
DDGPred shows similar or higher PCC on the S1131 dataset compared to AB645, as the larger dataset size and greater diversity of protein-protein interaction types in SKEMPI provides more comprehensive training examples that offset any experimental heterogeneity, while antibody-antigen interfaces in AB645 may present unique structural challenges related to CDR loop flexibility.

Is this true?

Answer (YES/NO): YES